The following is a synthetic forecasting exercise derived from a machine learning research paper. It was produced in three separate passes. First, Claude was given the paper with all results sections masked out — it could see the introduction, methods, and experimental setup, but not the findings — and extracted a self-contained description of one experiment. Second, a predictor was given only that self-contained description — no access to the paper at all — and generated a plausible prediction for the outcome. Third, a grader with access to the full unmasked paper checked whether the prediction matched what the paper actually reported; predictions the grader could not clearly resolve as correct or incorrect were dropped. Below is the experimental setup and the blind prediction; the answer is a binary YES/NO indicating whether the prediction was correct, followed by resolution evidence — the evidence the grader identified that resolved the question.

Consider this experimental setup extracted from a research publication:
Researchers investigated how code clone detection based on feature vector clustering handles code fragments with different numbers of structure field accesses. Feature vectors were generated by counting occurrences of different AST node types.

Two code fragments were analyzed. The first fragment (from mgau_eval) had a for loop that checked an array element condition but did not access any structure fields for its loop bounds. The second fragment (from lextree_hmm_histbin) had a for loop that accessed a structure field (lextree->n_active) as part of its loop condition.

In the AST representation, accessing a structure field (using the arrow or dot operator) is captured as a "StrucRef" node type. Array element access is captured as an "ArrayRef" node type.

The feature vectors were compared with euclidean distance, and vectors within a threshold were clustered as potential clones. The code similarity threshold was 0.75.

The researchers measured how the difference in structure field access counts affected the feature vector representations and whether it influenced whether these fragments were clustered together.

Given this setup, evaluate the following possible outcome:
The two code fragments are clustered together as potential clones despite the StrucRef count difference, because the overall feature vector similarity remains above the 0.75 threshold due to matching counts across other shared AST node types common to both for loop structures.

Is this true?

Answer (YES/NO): YES